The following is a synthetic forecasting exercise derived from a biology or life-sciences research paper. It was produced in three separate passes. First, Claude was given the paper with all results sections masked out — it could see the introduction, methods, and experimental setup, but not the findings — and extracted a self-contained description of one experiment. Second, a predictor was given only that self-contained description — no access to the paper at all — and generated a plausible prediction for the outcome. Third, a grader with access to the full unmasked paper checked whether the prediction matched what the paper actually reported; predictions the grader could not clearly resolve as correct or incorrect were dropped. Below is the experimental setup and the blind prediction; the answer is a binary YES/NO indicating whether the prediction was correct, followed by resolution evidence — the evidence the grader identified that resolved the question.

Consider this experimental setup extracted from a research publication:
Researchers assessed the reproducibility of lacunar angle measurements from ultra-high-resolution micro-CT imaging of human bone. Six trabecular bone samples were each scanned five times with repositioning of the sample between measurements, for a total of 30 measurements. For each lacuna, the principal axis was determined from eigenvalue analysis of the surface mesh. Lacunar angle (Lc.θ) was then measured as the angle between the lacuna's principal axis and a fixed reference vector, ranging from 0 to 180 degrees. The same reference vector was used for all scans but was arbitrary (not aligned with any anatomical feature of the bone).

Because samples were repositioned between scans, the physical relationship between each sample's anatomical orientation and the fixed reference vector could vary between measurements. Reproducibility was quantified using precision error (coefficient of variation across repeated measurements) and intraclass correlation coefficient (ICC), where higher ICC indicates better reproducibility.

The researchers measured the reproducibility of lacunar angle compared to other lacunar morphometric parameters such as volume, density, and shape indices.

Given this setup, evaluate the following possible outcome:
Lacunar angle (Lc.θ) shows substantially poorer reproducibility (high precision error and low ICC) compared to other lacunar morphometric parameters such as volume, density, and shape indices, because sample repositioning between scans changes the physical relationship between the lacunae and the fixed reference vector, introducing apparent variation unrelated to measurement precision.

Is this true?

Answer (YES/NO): NO